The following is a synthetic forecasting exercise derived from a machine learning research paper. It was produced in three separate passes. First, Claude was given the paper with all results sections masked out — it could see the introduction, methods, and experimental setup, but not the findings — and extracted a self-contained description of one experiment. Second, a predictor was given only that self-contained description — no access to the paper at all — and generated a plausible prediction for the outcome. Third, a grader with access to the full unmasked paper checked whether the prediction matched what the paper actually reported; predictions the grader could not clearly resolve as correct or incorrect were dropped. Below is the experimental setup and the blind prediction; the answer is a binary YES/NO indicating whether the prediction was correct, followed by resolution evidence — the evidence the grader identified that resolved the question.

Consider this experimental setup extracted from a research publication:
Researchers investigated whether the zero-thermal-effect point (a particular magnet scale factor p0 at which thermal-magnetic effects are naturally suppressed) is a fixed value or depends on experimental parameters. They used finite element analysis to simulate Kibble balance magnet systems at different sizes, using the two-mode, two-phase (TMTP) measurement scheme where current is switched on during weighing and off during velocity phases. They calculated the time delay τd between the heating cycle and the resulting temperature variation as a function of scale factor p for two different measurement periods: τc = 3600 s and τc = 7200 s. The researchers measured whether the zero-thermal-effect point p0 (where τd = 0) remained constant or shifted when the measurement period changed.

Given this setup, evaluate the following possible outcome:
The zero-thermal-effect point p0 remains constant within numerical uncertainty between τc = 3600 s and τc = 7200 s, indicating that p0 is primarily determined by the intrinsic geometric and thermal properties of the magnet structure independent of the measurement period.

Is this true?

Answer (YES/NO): NO